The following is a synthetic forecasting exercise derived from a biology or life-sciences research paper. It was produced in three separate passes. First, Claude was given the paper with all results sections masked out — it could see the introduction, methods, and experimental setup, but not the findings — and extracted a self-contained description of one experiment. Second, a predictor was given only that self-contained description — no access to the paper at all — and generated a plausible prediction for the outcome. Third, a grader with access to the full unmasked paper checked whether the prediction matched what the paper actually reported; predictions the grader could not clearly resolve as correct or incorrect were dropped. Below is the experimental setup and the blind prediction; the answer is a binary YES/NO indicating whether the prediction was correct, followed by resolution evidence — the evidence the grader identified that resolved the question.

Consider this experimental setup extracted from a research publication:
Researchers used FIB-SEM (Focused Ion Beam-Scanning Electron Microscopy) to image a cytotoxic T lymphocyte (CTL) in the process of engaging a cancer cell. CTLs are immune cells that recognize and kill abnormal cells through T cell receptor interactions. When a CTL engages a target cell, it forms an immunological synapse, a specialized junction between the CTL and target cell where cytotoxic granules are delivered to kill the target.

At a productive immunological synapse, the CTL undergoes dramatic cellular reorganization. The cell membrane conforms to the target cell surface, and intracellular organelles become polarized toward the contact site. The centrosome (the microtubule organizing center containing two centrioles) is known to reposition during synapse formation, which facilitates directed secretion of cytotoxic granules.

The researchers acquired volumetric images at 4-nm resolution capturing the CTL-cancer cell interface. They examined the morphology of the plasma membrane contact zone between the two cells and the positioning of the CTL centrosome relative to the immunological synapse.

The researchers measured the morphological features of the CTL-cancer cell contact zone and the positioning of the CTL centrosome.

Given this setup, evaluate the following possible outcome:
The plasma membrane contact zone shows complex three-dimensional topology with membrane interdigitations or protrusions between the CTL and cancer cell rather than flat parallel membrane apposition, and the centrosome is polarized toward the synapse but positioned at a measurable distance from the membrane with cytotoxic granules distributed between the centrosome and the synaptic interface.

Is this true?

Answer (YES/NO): NO